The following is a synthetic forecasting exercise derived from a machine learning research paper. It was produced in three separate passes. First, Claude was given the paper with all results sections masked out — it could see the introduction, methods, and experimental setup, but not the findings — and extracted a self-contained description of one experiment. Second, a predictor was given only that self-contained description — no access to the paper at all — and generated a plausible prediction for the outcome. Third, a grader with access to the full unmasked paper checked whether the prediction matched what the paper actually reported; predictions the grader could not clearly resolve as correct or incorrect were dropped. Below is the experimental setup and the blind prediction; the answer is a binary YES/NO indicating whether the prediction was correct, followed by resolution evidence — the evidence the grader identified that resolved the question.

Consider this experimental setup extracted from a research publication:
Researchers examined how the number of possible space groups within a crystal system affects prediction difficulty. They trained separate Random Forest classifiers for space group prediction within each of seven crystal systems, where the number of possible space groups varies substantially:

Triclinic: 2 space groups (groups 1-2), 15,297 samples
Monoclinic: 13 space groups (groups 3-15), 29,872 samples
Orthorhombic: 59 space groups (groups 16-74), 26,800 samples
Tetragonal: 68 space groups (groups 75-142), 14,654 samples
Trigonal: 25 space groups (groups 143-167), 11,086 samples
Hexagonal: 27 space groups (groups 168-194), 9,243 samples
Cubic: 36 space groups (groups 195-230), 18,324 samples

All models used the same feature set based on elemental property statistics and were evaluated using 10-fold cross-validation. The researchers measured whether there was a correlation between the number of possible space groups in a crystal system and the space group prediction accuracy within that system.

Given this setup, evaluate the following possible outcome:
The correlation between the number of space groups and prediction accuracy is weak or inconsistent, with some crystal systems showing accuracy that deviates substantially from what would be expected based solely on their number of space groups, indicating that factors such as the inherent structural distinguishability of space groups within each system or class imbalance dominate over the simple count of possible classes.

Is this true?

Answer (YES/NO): YES